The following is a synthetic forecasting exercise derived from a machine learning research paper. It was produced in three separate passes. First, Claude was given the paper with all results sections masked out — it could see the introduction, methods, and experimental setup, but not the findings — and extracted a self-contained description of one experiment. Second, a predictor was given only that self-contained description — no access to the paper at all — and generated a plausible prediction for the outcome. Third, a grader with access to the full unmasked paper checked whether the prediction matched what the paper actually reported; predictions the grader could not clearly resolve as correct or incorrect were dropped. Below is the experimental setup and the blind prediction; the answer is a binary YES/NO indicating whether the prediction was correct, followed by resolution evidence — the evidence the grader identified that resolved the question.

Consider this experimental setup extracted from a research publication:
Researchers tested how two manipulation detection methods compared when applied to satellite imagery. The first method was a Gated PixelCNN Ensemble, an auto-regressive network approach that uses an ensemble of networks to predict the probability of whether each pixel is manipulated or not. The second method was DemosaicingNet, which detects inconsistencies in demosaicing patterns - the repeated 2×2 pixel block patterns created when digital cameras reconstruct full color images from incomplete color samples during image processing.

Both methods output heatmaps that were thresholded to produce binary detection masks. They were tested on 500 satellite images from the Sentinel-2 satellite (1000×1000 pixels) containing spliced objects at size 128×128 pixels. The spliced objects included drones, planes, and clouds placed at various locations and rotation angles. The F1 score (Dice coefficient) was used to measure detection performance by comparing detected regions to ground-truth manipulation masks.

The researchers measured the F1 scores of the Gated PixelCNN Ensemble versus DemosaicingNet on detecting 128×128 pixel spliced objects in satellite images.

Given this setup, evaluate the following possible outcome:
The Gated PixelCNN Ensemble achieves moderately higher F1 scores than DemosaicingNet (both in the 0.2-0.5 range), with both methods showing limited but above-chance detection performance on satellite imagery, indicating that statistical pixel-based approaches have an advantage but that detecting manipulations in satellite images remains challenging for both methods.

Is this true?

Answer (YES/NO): NO